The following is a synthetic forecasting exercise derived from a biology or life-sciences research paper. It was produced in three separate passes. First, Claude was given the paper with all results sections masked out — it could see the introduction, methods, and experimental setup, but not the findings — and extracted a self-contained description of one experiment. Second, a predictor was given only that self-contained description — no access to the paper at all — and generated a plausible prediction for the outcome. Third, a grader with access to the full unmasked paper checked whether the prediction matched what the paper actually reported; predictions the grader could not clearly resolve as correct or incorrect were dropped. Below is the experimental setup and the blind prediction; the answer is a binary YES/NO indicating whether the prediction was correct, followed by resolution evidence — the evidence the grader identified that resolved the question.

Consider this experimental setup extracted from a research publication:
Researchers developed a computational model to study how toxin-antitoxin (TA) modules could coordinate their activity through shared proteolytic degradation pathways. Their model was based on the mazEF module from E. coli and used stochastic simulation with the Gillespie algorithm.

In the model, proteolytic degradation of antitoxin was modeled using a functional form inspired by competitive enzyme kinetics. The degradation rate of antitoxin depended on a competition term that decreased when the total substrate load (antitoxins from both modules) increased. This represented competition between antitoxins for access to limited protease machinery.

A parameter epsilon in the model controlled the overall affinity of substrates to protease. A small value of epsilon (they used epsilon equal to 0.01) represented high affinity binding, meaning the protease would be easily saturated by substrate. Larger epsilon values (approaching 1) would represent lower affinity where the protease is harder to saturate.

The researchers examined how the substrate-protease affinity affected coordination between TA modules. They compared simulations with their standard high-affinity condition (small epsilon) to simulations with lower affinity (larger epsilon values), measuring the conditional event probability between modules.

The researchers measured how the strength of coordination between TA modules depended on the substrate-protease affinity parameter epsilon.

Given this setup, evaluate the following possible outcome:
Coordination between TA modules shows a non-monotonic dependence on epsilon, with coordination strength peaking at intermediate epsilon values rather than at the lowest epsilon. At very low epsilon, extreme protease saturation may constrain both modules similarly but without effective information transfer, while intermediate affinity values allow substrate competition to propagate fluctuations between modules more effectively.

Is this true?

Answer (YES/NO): NO